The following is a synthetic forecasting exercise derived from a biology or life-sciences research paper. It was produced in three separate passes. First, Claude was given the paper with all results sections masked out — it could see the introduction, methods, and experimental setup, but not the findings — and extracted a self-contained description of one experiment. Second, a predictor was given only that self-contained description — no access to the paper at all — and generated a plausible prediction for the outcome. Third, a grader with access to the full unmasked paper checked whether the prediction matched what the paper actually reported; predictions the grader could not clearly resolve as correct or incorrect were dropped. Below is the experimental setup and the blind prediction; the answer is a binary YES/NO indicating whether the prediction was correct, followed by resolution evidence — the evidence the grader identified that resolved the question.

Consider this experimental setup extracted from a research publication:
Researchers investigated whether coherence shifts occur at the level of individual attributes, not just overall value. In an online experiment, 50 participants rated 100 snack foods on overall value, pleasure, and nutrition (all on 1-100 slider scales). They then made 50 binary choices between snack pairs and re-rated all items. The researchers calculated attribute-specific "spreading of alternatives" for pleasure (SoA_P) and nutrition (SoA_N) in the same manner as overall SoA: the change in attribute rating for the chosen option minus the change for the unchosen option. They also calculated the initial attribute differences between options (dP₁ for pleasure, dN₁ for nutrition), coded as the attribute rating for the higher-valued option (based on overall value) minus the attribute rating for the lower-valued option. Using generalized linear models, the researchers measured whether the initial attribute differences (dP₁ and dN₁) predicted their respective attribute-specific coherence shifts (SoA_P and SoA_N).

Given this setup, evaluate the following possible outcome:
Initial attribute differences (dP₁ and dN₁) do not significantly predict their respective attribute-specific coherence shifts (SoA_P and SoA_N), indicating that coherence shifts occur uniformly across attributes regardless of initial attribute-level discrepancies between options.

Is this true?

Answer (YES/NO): NO